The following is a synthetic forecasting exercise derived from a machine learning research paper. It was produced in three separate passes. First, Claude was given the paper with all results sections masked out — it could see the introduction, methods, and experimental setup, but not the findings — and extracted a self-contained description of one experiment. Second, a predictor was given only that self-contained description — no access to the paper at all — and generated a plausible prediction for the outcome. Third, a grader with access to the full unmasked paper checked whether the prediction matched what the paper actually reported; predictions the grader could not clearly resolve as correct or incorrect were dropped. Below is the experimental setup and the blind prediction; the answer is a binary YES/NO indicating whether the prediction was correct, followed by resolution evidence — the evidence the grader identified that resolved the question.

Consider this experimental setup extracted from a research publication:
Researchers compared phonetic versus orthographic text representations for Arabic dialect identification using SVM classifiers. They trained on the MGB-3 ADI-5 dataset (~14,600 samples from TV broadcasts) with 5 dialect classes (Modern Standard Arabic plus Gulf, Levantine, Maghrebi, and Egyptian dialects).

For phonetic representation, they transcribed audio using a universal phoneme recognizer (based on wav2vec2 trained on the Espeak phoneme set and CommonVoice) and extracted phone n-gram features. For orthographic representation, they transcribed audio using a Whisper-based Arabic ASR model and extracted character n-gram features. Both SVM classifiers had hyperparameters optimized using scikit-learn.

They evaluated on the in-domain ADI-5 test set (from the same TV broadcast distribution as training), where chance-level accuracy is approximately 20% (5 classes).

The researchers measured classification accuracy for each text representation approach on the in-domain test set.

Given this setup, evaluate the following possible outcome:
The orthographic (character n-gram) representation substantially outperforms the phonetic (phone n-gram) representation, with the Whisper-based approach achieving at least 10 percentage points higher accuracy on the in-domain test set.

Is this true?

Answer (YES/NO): NO